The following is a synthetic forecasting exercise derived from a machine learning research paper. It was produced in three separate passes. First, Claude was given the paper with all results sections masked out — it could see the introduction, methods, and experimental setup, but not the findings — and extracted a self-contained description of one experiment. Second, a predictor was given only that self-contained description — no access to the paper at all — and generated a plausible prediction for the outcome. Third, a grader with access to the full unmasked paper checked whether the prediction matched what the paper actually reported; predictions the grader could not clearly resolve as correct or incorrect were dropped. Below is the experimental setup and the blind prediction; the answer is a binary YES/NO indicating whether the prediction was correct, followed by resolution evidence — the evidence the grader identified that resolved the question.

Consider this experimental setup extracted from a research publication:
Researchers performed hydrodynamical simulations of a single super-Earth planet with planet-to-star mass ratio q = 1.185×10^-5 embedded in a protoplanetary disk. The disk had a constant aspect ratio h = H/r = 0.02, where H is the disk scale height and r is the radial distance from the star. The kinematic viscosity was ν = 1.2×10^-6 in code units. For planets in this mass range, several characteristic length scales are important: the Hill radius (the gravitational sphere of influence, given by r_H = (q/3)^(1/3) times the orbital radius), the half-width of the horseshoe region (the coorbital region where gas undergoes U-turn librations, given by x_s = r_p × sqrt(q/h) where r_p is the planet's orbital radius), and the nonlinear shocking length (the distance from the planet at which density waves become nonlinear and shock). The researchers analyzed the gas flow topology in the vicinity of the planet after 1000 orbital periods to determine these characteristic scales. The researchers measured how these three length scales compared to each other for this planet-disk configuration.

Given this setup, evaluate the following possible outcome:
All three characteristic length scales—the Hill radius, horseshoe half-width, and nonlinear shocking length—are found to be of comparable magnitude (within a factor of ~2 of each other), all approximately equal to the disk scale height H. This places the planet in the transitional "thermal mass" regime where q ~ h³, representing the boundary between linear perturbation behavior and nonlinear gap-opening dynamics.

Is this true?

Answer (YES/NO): YES